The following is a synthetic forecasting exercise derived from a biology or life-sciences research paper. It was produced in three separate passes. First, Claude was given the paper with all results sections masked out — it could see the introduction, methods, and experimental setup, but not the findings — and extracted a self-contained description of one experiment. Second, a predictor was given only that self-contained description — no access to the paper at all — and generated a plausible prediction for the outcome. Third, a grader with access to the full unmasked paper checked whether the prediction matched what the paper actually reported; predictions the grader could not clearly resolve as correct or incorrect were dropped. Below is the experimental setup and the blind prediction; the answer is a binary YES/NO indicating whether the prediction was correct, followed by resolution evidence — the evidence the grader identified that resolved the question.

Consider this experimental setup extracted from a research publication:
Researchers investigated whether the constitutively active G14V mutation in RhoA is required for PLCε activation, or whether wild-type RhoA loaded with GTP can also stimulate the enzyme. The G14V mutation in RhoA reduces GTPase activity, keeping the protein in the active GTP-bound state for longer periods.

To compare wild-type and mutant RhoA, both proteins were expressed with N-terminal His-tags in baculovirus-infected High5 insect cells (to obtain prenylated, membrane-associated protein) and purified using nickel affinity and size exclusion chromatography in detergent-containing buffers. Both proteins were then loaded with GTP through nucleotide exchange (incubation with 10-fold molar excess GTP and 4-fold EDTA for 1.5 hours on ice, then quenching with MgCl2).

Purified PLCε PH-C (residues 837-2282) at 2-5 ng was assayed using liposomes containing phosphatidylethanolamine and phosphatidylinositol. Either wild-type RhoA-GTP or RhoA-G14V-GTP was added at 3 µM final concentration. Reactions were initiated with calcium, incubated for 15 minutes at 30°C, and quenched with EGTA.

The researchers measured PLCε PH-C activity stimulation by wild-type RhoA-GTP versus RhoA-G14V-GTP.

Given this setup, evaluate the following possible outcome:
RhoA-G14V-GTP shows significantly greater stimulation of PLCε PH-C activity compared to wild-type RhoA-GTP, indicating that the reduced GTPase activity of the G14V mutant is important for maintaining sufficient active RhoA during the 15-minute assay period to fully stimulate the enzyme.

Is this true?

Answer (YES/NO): NO